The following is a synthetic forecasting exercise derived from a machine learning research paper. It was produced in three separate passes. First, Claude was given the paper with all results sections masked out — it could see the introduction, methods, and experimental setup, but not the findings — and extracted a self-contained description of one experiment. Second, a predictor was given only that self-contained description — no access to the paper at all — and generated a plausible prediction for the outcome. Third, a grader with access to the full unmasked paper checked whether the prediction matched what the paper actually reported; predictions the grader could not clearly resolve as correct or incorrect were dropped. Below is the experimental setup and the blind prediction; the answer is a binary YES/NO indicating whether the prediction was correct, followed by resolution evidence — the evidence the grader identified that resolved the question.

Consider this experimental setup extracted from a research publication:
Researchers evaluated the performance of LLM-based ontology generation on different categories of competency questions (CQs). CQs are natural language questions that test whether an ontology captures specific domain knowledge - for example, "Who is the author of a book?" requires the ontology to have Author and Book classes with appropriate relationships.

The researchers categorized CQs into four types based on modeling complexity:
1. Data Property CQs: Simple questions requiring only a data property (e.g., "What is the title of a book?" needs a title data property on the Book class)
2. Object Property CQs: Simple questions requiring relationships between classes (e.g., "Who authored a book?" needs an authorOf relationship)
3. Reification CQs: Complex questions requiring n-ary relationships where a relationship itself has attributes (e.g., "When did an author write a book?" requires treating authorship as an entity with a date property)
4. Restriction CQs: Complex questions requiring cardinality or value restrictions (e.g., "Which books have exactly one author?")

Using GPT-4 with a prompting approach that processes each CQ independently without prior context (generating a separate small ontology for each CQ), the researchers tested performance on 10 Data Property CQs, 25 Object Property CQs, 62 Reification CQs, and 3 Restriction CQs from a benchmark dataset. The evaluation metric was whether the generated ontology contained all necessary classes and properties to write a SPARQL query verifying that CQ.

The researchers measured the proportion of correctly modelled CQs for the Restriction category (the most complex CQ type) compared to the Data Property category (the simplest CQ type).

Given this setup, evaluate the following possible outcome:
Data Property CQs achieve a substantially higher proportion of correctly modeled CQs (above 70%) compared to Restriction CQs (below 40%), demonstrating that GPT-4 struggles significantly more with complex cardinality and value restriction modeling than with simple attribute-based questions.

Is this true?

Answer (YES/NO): YES